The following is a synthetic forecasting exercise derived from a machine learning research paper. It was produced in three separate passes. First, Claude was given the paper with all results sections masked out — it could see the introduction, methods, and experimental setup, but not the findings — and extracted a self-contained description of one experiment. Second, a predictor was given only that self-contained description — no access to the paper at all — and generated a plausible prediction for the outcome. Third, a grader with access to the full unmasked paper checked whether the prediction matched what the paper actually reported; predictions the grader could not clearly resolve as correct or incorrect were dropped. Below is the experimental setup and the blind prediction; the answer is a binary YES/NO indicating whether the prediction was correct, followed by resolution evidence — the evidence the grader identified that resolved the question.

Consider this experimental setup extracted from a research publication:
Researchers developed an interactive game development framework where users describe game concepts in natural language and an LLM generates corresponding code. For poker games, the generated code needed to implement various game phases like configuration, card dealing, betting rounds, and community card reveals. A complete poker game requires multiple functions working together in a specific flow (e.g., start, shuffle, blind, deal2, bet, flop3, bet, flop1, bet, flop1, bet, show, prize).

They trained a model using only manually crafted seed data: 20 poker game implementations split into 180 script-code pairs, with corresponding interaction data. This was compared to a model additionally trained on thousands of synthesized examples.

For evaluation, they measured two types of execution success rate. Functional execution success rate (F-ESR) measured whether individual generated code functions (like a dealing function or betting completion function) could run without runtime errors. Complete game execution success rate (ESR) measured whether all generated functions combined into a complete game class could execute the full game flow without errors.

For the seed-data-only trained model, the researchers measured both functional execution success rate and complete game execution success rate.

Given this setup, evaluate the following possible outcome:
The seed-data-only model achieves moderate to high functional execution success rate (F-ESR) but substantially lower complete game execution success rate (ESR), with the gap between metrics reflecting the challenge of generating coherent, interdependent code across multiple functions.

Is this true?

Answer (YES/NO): YES